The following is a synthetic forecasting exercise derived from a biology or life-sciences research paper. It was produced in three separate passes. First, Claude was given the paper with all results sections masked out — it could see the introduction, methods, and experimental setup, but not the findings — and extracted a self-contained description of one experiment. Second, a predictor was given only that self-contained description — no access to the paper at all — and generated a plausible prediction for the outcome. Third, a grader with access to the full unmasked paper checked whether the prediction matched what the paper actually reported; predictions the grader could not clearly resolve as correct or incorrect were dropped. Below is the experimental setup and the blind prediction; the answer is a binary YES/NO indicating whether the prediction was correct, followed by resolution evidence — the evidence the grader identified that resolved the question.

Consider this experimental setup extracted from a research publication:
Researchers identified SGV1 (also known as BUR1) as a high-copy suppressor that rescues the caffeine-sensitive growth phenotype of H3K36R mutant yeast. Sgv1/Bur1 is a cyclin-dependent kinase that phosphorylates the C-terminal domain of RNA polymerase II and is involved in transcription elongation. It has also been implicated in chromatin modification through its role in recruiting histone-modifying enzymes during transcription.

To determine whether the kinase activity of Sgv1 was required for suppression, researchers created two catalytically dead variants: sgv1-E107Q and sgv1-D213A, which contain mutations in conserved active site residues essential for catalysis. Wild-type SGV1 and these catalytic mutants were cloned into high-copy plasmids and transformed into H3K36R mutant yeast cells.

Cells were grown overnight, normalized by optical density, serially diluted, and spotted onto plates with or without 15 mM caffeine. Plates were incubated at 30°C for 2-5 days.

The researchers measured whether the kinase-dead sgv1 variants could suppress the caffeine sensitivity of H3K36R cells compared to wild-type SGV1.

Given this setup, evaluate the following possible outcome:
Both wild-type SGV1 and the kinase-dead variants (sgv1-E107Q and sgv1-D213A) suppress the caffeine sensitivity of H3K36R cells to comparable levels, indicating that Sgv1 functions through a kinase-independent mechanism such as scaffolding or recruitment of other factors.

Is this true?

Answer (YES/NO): NO